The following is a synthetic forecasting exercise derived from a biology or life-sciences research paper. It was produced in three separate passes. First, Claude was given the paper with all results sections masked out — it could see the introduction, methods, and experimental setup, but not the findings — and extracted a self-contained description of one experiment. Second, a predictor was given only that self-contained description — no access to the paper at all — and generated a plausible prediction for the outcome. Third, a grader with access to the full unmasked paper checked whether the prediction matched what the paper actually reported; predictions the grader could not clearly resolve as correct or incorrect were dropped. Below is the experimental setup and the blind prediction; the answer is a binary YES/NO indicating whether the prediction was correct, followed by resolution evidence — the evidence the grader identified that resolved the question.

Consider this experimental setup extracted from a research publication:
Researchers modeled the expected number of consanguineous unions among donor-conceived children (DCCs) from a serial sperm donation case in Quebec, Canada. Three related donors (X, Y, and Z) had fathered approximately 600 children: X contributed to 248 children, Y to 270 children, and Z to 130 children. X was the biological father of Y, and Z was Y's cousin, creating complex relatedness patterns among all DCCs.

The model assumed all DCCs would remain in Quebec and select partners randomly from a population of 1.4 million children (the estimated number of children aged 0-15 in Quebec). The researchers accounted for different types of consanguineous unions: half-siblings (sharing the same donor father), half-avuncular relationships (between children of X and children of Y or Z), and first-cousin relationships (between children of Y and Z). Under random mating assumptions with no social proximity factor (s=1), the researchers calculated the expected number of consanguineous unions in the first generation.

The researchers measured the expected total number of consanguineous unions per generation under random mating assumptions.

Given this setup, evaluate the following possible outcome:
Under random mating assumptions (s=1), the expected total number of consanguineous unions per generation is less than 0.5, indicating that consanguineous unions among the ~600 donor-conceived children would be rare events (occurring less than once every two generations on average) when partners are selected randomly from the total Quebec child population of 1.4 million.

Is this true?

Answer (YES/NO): YES